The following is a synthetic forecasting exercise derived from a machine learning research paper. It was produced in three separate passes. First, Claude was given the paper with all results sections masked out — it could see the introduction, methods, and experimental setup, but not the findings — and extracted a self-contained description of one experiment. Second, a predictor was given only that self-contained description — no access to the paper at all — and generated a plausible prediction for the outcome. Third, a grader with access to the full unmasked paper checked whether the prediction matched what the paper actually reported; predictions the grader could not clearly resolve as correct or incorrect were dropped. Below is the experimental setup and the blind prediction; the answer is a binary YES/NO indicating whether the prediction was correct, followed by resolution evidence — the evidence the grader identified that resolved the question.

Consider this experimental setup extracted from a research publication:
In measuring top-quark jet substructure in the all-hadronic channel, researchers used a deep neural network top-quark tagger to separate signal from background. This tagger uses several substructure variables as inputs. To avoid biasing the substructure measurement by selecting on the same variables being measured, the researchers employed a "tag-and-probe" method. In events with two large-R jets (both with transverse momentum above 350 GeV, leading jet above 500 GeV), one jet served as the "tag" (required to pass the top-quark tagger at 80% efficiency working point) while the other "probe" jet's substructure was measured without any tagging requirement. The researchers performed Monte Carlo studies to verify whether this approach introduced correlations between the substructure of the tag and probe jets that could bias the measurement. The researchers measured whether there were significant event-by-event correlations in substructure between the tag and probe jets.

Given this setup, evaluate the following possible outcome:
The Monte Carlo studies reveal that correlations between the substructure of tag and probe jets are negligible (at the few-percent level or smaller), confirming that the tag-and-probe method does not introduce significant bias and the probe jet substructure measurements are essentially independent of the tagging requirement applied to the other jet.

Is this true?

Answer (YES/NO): NO